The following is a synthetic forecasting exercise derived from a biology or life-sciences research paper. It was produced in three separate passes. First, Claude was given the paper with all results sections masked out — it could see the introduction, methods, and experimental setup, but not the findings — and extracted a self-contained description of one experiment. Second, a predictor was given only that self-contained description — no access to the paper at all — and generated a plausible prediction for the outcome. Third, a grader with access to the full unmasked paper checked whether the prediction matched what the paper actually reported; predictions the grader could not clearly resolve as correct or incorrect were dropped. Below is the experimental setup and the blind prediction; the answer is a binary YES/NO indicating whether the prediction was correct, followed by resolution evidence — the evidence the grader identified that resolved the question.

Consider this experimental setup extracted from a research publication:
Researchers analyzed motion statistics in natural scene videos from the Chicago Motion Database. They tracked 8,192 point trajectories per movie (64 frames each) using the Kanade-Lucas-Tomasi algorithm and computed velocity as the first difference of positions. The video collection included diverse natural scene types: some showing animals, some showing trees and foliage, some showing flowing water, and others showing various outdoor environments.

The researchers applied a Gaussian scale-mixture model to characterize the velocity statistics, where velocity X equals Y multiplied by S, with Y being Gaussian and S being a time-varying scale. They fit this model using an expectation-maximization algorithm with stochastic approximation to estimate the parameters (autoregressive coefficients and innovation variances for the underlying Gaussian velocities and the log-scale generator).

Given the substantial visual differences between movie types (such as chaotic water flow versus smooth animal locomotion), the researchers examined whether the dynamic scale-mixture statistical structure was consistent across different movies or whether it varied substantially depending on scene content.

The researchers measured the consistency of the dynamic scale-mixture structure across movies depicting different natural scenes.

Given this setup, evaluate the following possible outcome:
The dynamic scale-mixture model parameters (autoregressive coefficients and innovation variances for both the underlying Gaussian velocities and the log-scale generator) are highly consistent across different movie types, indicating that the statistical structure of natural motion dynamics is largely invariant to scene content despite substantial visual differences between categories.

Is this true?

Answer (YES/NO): NO